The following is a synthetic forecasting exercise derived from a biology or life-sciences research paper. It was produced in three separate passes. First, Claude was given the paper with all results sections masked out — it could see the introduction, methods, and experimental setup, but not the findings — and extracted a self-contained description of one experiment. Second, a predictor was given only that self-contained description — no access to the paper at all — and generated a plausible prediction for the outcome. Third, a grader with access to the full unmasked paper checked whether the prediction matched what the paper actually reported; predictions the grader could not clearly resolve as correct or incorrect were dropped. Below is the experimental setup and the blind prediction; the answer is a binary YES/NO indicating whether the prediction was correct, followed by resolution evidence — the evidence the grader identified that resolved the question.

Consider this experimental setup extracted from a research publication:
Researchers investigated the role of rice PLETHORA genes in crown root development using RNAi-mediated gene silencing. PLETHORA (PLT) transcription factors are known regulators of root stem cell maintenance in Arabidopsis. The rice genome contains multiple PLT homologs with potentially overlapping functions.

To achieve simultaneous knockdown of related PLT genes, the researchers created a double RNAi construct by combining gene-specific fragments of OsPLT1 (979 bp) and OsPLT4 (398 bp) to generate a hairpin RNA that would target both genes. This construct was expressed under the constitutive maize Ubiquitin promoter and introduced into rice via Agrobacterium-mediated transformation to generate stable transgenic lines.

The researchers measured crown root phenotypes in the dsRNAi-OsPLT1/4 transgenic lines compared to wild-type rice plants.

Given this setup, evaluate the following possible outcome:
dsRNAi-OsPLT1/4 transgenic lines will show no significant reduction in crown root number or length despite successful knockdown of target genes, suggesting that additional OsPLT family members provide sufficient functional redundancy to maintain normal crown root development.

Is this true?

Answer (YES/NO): NO